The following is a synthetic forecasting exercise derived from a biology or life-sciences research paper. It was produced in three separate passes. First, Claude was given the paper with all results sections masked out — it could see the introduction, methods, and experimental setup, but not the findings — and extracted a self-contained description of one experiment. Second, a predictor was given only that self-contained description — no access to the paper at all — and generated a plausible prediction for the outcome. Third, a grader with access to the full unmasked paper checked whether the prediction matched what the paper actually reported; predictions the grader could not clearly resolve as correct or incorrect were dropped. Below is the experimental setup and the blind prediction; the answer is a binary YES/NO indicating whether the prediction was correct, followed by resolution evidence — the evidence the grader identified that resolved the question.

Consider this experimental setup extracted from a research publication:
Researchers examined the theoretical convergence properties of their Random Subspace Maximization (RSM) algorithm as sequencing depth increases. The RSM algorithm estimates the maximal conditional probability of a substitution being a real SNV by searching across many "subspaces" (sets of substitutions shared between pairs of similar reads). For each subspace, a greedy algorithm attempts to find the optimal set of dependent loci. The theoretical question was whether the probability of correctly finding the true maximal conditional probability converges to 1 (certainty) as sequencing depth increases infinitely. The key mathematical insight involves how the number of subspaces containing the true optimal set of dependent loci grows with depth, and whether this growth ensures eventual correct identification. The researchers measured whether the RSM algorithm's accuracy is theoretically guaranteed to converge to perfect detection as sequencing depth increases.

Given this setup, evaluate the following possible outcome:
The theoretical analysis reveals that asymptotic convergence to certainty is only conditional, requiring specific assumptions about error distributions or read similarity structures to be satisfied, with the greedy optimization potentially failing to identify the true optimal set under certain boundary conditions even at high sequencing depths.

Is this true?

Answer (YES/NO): NO